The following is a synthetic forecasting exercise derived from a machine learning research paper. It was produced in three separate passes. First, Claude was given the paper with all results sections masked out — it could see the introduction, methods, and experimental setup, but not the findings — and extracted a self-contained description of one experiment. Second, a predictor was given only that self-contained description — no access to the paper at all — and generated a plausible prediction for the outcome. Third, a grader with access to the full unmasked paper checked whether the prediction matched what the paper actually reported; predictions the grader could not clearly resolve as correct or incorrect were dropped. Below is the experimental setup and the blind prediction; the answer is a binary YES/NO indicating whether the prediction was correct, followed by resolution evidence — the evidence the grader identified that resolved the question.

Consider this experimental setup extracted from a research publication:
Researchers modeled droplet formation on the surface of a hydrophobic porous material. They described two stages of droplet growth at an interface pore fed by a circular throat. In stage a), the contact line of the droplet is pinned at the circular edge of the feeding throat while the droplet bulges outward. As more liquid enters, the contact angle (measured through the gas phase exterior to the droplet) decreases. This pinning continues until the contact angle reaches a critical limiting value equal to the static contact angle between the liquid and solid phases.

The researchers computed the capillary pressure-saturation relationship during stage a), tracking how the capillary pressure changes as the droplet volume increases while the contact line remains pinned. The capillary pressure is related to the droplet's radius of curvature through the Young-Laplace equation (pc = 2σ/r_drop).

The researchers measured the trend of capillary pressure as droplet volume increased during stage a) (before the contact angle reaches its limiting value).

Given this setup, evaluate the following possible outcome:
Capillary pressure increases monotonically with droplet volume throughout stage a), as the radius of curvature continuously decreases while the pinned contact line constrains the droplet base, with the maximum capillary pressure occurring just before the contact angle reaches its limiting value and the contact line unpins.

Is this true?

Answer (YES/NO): NO